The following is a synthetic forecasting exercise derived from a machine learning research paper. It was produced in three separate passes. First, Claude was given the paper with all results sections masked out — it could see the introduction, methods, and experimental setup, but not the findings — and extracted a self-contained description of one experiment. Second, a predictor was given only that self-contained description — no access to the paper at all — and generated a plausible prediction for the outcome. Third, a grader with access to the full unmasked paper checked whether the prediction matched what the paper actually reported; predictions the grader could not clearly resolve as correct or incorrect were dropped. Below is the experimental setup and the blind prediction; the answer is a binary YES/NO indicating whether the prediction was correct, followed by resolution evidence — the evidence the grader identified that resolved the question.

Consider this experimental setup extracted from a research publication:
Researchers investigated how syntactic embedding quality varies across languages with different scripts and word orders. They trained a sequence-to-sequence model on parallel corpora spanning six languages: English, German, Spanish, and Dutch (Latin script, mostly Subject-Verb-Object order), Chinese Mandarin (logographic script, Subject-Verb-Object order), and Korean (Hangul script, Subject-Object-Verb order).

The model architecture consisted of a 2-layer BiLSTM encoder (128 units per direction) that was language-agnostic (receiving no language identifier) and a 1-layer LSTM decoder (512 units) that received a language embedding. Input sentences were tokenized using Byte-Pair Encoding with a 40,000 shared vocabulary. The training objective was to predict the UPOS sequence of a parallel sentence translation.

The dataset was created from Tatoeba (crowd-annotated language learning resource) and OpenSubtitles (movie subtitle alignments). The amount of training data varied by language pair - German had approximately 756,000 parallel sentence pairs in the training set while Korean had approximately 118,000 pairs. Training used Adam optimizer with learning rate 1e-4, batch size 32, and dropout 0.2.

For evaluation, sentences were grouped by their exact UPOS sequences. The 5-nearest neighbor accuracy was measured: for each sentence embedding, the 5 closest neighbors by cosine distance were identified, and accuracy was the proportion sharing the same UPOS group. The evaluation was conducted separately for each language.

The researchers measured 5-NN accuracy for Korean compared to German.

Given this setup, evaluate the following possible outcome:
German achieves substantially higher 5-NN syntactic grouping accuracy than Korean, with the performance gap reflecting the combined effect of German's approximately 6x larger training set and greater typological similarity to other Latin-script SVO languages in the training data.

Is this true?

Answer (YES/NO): YES